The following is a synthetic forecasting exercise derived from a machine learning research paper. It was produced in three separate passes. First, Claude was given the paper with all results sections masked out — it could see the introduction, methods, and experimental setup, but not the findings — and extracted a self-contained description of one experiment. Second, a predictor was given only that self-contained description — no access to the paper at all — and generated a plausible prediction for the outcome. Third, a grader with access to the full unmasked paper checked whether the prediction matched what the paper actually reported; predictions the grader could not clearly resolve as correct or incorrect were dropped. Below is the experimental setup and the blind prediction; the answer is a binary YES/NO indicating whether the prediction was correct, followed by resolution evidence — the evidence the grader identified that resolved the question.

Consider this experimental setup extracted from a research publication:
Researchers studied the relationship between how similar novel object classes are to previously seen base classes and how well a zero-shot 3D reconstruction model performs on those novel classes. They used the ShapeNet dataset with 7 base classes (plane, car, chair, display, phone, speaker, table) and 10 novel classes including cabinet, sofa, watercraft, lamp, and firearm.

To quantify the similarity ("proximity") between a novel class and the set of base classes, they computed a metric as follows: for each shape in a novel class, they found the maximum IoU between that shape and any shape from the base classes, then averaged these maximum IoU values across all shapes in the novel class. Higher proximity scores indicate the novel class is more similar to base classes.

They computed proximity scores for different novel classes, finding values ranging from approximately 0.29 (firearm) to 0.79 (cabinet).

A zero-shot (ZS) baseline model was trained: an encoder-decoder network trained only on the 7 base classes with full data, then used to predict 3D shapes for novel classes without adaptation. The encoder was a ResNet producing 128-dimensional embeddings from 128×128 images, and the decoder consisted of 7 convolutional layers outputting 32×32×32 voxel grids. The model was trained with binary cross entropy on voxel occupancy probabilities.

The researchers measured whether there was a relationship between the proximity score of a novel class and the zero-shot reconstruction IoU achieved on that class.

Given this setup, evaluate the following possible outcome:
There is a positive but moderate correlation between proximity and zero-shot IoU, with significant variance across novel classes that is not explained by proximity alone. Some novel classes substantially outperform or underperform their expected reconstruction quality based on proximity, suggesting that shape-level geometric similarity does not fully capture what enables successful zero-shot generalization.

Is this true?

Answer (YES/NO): NO